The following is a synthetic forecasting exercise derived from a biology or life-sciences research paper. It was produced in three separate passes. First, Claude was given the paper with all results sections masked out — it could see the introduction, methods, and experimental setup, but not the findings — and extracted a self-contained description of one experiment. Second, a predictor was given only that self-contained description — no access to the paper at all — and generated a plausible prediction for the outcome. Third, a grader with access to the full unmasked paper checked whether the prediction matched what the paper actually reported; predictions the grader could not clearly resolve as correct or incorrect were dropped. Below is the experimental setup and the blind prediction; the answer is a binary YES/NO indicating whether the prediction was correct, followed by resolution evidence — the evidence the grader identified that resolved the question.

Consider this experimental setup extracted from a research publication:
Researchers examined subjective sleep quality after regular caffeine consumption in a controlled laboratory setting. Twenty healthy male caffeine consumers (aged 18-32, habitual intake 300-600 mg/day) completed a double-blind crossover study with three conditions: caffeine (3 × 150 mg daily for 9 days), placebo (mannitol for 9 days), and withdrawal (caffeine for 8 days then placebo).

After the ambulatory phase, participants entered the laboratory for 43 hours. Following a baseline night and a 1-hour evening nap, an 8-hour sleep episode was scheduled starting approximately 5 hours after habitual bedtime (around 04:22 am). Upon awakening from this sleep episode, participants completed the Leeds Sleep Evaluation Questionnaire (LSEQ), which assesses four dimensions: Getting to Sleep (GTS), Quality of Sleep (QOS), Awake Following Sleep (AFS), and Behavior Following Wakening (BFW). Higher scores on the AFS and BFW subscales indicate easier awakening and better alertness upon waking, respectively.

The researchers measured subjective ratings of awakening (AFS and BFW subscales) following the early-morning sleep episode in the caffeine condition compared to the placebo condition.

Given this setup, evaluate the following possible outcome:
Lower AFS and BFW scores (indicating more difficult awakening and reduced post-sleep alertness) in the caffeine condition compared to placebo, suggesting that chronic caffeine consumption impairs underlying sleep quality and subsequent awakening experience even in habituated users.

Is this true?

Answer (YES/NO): YES